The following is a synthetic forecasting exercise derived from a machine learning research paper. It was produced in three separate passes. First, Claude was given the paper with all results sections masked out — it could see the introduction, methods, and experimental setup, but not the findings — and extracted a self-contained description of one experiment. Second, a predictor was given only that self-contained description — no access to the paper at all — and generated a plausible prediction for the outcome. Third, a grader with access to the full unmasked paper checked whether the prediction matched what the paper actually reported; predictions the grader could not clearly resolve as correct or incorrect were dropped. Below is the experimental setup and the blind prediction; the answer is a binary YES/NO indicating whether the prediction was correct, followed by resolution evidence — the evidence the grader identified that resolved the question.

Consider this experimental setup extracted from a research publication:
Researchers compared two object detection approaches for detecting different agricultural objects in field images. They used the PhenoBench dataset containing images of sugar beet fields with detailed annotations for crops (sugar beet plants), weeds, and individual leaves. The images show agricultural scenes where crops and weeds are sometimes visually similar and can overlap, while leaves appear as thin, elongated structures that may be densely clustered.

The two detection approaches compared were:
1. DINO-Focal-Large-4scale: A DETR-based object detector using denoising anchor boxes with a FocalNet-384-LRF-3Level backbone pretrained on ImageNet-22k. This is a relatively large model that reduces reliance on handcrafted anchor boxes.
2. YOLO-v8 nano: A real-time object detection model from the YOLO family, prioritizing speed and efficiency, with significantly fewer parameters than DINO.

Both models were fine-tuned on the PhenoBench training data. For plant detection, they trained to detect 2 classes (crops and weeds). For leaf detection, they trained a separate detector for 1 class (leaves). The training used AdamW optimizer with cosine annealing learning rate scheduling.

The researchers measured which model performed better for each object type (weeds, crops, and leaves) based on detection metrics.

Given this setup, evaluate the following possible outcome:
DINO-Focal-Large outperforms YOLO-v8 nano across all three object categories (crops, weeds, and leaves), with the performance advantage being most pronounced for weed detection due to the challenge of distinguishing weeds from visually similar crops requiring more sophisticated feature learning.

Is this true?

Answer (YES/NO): NO